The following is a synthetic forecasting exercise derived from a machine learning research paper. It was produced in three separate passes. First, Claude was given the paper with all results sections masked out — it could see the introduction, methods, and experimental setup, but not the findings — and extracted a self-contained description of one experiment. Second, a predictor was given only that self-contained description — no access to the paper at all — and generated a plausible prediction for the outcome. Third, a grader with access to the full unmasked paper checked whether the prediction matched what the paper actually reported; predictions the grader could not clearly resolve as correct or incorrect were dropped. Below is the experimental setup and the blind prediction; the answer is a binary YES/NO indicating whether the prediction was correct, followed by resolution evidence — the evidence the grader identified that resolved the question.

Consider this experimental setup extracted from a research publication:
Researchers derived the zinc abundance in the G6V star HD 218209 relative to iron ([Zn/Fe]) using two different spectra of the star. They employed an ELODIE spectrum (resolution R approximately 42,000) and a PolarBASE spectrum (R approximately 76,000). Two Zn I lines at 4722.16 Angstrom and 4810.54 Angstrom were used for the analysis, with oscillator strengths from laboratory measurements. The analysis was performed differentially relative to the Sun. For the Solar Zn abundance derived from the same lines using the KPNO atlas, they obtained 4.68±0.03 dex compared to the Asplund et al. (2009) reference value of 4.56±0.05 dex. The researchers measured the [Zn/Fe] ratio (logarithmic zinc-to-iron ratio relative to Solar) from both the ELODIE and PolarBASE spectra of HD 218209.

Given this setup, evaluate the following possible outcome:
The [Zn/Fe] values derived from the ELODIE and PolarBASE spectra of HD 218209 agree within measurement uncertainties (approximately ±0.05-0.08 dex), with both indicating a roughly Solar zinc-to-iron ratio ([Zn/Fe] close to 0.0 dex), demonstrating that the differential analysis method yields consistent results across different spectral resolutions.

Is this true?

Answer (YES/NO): NO